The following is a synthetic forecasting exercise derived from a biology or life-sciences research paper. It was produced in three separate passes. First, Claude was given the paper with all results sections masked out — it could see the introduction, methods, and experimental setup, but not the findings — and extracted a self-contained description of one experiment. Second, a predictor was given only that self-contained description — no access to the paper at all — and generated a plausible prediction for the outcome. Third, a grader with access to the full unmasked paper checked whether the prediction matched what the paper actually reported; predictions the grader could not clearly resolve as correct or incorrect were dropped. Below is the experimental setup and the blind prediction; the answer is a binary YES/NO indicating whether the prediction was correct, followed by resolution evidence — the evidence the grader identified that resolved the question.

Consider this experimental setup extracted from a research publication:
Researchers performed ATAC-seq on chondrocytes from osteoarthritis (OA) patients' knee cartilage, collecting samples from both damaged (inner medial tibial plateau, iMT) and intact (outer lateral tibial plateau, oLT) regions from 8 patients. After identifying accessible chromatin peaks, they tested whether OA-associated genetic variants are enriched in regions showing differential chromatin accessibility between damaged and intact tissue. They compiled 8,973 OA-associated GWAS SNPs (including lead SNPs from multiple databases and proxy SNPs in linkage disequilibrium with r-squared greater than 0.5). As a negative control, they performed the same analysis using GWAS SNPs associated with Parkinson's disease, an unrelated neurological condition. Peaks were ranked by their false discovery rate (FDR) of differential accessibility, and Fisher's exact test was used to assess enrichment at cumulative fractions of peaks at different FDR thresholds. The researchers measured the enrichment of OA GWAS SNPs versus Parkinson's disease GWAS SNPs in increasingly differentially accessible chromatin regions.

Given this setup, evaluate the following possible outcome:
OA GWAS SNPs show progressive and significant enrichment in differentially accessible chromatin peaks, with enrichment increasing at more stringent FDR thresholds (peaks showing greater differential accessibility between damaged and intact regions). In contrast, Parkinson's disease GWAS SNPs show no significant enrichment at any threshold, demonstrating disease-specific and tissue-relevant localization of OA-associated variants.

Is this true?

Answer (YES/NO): YES